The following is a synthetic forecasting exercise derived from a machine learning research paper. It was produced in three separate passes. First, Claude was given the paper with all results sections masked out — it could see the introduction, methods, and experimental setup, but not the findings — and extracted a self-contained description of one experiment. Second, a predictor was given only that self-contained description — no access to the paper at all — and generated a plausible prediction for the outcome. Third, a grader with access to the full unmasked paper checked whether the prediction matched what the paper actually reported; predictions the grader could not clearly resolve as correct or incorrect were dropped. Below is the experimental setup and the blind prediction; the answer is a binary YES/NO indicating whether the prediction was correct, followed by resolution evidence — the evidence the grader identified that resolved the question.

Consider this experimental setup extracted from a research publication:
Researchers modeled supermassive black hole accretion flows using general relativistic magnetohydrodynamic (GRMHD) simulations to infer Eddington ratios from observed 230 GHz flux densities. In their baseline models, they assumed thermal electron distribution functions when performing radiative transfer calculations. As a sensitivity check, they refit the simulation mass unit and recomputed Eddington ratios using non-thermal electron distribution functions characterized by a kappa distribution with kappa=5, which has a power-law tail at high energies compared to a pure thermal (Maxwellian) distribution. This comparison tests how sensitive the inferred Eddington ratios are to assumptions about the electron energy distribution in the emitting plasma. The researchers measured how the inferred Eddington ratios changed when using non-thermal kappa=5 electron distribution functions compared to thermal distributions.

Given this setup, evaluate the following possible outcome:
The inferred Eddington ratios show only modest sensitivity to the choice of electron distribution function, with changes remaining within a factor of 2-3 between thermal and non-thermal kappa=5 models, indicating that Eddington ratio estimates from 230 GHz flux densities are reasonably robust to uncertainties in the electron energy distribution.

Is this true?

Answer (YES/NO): YES